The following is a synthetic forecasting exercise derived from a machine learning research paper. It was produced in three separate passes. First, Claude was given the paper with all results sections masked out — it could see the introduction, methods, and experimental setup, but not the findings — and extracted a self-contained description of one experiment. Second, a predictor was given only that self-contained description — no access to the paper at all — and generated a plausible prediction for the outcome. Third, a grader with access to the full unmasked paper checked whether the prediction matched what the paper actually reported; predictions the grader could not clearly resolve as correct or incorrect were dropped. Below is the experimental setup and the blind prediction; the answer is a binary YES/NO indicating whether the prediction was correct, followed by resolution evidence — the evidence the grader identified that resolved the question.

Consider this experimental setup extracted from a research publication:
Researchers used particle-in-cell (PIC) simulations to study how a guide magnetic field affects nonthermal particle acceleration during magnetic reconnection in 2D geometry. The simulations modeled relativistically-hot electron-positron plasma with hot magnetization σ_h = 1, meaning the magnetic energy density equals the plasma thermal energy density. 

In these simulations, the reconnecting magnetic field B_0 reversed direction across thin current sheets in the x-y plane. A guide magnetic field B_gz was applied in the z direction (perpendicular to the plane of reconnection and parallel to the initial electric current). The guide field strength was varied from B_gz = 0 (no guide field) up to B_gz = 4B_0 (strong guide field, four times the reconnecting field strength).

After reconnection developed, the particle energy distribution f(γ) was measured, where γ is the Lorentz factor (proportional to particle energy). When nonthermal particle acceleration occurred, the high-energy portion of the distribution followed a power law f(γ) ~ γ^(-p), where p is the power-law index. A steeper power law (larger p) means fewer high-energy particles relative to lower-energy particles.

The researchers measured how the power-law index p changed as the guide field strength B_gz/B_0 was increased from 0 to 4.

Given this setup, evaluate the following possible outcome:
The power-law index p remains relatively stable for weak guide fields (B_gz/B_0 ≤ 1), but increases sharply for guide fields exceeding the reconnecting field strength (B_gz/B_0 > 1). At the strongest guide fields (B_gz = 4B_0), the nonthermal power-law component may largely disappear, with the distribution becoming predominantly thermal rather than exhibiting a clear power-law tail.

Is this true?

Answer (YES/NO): NO